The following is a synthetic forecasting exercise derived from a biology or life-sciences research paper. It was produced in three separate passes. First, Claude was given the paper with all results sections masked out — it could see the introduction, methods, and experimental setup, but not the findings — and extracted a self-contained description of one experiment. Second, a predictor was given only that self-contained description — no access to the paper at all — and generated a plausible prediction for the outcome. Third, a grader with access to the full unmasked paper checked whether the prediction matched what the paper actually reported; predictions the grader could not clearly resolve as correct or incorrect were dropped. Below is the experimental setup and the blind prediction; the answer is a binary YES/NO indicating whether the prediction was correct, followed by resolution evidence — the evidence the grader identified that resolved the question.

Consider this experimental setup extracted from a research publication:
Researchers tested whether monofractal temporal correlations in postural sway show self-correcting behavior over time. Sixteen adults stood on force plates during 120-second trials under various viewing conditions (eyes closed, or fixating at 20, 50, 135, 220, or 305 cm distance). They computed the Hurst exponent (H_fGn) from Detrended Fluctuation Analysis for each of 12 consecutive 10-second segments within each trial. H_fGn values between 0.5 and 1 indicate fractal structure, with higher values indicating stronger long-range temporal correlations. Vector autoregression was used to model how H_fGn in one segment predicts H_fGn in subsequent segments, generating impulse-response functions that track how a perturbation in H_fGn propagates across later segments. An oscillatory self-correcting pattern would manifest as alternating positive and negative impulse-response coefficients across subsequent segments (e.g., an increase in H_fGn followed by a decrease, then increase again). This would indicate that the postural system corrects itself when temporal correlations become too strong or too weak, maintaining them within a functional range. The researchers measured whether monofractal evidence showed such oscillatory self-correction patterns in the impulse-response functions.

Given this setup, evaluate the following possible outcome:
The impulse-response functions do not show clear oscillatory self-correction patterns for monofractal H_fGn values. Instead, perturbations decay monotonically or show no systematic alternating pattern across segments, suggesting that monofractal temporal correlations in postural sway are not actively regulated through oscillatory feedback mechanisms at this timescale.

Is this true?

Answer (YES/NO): NO